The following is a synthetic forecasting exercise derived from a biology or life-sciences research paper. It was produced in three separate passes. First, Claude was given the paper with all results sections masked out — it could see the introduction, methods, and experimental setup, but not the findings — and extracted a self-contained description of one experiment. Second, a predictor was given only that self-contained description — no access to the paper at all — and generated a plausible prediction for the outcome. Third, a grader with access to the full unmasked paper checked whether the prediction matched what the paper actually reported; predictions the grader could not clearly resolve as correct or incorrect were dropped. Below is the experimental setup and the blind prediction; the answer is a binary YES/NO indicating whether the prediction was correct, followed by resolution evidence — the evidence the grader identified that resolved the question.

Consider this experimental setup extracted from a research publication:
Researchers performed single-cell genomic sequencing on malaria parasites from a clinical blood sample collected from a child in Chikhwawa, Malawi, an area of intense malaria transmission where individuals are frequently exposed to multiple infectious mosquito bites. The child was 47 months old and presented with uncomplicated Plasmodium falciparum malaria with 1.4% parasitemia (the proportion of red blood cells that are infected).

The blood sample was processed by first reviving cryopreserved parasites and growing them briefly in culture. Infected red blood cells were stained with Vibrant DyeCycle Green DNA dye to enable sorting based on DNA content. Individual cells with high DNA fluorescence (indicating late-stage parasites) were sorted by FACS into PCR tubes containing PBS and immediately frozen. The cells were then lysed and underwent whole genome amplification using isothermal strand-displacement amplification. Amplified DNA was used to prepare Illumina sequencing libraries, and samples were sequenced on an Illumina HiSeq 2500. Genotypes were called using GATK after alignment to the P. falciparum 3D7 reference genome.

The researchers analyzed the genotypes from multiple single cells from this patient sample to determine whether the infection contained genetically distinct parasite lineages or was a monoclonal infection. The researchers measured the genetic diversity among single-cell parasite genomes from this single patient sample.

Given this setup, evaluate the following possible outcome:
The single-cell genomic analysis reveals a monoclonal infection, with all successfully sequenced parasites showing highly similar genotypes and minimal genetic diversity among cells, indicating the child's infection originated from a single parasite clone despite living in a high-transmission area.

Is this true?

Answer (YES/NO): NO